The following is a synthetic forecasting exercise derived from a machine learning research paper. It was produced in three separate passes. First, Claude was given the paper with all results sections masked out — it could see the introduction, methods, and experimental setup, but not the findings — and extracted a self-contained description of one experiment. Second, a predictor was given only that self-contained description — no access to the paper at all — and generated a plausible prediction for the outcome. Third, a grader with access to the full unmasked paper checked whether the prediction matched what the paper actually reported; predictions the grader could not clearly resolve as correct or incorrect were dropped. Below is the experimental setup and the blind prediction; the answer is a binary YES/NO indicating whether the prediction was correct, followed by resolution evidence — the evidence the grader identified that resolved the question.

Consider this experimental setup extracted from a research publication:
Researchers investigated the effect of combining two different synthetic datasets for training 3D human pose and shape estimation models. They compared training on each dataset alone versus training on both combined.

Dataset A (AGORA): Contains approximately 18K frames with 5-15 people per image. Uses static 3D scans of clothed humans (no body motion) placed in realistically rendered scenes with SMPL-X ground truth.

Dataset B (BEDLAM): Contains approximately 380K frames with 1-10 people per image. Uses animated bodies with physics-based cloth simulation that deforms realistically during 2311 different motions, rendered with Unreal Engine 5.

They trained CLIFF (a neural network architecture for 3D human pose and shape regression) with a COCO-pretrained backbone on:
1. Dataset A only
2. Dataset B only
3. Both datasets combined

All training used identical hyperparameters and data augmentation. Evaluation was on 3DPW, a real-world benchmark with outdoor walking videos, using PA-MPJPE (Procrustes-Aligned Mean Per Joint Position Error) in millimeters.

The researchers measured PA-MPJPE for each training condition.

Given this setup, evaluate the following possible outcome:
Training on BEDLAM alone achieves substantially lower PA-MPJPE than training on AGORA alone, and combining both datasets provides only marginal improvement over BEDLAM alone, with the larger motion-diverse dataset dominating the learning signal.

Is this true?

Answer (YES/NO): NO